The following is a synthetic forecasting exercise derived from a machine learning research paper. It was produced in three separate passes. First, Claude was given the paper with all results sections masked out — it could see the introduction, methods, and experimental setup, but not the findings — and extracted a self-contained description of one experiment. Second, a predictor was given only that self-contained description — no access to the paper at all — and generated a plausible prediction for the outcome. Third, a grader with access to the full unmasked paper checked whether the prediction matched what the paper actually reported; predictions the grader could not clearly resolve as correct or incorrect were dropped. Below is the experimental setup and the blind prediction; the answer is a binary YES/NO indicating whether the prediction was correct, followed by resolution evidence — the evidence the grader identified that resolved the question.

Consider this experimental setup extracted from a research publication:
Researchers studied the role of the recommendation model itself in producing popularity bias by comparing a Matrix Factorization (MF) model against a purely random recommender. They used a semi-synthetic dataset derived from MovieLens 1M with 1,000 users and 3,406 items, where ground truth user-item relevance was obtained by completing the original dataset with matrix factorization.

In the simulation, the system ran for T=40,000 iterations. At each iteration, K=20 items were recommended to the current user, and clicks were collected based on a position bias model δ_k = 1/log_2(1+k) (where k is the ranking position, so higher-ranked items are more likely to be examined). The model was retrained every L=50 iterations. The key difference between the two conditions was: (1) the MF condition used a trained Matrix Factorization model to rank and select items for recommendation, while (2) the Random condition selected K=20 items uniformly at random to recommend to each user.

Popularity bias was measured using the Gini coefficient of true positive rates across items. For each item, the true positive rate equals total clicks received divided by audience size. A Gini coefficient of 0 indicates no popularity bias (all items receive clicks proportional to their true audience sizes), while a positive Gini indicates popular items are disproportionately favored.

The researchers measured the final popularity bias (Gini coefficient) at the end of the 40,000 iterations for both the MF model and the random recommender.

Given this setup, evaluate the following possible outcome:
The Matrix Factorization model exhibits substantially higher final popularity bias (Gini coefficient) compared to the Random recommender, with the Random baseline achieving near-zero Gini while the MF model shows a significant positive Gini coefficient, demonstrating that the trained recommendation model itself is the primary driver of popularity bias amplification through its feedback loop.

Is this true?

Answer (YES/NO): YES